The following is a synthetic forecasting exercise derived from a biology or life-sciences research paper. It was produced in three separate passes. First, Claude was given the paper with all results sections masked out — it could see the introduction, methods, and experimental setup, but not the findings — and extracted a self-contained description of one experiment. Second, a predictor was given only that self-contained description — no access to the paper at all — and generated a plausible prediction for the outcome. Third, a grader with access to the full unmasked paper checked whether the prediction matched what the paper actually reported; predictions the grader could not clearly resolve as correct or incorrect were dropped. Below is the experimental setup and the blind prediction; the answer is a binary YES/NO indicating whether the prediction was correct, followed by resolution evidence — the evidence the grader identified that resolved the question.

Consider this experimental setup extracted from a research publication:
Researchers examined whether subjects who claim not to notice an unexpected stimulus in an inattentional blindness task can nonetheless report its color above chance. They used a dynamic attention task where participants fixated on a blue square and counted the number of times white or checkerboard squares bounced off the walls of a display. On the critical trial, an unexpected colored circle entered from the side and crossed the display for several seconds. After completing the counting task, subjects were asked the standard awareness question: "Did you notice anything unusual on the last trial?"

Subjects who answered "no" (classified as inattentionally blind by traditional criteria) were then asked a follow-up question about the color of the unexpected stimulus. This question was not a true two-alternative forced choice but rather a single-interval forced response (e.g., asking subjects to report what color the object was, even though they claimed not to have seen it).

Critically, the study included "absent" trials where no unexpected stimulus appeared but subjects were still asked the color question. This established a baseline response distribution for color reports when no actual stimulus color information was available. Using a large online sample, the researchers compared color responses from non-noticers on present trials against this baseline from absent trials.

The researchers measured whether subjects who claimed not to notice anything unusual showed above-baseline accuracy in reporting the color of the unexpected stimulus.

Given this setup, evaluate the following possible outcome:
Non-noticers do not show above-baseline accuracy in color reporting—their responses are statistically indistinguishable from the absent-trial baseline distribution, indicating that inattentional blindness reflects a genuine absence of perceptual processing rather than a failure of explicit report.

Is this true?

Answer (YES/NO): NO